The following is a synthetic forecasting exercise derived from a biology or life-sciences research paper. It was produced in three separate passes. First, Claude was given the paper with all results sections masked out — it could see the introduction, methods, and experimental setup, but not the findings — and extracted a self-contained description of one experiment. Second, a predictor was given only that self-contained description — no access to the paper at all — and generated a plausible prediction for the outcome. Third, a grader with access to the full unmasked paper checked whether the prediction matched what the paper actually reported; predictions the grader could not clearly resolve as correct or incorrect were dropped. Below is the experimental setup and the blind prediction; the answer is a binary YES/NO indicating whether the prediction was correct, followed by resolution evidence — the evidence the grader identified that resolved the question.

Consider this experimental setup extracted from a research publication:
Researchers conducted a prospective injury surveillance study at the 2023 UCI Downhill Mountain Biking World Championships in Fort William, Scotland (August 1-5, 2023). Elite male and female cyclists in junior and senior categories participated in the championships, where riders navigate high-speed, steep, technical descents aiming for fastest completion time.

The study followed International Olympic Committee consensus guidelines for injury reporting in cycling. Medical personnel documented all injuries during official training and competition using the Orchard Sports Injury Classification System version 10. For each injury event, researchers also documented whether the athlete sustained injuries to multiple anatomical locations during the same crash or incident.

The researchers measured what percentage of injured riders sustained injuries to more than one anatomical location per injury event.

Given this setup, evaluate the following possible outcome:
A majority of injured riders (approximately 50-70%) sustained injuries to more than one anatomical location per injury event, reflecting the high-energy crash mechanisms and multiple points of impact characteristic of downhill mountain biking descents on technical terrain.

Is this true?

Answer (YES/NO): NO